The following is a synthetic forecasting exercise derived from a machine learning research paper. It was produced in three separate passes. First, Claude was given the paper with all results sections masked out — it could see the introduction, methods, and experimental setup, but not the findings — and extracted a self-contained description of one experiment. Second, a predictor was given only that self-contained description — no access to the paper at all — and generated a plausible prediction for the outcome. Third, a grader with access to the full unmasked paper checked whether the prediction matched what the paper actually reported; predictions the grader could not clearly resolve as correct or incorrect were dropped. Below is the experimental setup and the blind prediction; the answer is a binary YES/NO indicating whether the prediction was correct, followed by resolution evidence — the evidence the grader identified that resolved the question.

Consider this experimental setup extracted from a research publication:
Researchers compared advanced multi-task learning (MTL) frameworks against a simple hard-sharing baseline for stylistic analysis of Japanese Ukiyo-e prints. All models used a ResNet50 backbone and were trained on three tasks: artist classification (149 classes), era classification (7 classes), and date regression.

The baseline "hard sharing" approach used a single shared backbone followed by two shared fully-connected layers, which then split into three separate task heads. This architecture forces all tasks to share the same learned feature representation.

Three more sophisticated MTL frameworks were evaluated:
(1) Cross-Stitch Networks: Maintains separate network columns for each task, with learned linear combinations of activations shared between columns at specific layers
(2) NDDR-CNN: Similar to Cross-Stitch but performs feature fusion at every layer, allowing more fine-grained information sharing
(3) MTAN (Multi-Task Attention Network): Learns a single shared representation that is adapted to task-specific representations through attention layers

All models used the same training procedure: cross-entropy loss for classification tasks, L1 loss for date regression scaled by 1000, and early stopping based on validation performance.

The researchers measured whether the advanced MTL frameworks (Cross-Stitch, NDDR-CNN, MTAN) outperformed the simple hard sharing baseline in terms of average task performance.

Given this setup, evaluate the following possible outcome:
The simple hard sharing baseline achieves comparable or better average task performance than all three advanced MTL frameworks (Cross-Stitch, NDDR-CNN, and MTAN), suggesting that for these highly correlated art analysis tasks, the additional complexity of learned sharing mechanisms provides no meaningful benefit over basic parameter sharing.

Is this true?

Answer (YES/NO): NO